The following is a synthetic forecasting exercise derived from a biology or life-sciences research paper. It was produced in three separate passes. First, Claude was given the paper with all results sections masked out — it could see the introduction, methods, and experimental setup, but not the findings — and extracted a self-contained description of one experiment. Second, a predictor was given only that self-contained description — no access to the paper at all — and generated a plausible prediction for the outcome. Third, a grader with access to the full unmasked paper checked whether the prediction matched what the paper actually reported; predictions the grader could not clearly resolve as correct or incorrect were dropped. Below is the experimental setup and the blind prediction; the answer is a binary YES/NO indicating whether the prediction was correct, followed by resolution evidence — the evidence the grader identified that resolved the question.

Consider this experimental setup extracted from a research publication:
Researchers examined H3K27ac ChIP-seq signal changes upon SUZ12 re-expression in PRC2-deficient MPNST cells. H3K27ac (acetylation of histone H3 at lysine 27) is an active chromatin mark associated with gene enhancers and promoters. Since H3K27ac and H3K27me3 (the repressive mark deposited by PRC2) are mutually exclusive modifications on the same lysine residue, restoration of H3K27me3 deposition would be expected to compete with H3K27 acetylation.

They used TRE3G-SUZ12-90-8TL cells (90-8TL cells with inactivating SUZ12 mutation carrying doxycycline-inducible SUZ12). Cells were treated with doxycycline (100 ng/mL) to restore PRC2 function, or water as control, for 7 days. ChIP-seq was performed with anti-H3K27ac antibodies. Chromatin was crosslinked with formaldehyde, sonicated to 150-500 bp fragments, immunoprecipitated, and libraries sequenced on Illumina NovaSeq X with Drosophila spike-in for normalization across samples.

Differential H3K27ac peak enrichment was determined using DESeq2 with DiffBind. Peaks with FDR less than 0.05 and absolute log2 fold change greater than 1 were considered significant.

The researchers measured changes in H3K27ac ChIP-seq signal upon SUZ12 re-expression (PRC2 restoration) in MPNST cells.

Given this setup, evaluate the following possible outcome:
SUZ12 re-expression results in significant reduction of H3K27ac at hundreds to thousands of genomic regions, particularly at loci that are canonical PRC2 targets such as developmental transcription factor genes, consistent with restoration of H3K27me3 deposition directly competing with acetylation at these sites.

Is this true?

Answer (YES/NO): NO